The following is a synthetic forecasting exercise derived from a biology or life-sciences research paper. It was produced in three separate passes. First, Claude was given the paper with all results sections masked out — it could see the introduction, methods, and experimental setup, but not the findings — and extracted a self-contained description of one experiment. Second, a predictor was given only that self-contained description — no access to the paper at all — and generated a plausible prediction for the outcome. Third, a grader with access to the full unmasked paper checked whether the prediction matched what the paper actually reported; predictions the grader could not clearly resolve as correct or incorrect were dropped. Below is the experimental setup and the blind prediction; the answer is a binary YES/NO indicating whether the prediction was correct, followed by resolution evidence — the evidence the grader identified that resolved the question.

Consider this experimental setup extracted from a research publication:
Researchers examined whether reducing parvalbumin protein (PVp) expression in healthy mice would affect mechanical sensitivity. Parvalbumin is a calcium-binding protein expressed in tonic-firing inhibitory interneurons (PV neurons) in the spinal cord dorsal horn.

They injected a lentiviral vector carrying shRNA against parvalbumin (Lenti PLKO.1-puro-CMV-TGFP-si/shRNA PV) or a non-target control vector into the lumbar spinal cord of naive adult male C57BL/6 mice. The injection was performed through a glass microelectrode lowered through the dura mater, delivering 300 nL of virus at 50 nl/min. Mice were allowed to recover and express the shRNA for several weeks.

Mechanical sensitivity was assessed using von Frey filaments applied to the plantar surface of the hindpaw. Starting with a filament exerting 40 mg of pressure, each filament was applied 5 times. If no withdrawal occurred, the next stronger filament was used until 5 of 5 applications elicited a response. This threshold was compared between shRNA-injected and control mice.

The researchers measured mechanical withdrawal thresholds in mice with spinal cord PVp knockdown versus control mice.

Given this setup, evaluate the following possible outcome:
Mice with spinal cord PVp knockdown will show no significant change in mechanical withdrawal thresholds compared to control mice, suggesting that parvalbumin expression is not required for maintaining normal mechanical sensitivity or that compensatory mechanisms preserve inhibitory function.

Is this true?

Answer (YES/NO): NO